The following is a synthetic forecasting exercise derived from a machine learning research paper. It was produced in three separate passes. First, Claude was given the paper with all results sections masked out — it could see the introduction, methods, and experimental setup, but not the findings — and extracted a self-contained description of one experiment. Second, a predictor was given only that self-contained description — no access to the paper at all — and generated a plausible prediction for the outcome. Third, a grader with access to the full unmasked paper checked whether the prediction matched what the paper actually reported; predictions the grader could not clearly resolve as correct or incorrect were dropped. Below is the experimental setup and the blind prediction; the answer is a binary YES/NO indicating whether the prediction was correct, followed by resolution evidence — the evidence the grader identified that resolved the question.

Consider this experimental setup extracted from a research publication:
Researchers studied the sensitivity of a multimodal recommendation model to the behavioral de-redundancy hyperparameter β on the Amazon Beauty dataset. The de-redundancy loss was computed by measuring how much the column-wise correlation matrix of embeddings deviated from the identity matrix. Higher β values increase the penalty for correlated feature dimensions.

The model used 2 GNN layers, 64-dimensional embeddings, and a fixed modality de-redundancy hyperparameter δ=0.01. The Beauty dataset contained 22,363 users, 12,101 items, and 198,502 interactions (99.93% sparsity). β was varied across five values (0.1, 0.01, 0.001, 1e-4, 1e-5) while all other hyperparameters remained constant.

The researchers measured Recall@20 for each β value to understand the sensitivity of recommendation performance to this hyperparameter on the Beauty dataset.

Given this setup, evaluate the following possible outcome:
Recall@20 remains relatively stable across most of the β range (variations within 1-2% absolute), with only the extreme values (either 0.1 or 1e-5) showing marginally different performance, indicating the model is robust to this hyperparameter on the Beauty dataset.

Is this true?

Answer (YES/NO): NO